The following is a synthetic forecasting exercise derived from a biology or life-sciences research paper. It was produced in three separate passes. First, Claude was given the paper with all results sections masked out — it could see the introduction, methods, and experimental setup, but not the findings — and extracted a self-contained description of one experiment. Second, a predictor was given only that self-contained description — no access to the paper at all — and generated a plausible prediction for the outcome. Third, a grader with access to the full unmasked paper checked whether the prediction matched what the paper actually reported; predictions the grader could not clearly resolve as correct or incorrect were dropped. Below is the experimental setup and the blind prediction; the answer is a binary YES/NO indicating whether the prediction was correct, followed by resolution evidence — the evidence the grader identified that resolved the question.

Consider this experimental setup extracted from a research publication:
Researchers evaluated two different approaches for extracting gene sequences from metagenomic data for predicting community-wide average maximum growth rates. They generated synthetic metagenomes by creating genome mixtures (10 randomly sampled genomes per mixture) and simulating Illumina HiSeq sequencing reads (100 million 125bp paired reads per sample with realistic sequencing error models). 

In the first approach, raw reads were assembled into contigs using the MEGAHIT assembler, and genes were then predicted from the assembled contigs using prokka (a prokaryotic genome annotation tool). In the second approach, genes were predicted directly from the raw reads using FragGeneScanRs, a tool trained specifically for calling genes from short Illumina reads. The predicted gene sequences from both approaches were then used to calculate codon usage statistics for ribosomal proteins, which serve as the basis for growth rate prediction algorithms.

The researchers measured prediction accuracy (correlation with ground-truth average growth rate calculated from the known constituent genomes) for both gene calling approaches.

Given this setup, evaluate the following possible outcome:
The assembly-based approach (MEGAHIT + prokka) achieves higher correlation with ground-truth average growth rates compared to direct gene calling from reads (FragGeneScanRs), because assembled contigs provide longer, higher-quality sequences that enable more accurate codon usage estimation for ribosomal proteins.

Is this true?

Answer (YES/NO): YES